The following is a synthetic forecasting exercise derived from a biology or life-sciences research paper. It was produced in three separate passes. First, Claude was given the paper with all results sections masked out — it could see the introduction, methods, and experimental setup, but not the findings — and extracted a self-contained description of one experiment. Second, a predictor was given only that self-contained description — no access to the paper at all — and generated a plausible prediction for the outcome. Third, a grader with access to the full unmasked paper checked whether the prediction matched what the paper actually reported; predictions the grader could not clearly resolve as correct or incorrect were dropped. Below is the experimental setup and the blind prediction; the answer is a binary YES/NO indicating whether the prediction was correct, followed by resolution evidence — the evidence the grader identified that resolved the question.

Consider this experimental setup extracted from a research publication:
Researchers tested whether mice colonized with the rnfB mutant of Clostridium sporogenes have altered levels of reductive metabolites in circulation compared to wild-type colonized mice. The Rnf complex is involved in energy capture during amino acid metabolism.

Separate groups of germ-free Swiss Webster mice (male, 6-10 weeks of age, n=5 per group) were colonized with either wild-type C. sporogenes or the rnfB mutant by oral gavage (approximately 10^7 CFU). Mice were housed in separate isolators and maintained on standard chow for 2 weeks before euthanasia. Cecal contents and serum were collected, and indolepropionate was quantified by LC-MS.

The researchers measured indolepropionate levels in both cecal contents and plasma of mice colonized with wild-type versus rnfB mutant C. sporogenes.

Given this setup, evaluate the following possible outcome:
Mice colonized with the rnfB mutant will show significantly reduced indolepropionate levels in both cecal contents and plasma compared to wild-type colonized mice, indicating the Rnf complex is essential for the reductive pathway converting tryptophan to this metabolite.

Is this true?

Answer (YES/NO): NO